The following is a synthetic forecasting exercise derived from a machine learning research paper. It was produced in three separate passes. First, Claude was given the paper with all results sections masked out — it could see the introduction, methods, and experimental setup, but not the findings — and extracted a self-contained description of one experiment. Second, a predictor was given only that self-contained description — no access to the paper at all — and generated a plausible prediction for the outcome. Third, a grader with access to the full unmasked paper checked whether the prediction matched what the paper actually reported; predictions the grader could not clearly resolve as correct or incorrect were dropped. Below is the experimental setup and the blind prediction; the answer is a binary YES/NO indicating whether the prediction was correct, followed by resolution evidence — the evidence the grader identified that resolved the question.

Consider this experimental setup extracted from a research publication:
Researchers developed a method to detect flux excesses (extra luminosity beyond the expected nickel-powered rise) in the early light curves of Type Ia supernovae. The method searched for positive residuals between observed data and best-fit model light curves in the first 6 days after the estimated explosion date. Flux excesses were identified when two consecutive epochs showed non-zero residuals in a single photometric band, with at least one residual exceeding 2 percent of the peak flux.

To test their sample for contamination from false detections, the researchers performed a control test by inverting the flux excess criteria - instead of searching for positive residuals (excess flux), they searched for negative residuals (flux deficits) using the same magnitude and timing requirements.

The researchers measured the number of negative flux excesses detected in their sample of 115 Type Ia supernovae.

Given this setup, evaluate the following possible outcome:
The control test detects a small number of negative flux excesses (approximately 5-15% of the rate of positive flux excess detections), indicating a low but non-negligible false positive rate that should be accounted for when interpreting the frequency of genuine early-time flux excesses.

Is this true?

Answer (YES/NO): NO